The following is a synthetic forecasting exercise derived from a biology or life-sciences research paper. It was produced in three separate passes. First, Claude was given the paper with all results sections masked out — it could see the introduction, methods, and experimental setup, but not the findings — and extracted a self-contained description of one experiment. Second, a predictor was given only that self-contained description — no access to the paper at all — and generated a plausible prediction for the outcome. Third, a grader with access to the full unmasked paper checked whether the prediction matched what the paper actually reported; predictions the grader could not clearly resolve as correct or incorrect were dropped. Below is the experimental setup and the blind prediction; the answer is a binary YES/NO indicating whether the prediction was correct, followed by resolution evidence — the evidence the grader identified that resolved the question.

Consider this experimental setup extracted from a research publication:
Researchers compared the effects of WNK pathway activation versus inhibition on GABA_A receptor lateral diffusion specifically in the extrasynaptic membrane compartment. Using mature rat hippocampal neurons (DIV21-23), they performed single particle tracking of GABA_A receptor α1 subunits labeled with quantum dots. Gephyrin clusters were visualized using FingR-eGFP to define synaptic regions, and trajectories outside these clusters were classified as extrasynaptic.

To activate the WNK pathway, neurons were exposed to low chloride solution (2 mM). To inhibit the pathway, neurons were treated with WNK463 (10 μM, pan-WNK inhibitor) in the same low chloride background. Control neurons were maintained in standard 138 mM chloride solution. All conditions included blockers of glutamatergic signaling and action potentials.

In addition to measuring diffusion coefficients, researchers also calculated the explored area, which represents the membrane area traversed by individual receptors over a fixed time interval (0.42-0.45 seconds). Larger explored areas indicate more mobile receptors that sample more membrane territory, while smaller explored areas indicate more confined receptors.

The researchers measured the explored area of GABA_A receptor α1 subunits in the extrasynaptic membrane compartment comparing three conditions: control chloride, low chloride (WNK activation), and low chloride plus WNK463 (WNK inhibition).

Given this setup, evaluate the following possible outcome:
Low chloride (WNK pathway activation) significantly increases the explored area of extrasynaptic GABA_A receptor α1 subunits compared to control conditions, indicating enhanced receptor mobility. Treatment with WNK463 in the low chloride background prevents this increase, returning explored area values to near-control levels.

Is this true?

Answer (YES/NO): NO